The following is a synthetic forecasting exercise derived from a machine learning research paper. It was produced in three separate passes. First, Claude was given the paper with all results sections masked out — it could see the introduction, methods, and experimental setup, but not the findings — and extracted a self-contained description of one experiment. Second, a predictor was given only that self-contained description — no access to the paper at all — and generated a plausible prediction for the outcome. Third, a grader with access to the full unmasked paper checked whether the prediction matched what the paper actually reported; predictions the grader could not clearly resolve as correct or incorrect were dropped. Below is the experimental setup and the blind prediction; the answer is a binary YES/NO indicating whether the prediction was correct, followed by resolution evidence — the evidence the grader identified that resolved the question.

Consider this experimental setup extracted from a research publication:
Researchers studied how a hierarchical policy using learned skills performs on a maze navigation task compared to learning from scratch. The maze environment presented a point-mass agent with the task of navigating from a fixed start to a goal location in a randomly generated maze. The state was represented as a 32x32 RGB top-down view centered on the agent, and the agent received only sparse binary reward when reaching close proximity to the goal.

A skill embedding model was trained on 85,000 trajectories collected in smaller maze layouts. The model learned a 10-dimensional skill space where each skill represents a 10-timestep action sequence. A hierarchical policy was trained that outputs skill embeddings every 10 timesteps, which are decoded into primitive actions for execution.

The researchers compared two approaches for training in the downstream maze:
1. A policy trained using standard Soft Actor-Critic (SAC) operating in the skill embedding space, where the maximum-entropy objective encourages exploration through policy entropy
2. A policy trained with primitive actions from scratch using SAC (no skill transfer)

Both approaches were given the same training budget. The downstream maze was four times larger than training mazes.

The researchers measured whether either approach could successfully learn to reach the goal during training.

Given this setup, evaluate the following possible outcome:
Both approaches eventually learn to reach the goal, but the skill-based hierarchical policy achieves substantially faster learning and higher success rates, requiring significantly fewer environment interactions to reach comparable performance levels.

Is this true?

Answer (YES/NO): NO